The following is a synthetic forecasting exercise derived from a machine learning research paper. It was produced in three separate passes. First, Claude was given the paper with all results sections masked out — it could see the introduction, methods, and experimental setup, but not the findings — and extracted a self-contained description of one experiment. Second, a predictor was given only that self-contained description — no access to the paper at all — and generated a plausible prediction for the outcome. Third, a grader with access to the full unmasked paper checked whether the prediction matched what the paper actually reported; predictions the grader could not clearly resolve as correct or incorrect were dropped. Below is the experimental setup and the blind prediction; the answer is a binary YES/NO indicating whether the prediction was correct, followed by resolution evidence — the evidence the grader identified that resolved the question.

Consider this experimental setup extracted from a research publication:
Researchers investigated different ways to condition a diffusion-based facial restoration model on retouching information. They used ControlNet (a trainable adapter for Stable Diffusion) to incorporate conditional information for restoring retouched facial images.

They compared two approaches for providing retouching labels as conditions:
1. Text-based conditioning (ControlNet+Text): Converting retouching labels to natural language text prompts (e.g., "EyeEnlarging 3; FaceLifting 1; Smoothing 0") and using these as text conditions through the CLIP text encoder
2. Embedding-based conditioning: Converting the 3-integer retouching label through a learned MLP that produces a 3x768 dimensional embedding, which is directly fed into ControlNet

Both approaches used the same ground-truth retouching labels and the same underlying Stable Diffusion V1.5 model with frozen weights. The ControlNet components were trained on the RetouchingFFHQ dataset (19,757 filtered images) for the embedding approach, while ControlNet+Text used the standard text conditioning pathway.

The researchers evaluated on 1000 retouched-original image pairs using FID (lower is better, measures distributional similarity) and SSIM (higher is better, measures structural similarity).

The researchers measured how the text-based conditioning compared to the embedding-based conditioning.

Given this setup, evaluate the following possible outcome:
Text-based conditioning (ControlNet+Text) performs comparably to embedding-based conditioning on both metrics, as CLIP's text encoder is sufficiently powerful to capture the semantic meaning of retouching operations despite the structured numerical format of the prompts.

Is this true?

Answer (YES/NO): NO